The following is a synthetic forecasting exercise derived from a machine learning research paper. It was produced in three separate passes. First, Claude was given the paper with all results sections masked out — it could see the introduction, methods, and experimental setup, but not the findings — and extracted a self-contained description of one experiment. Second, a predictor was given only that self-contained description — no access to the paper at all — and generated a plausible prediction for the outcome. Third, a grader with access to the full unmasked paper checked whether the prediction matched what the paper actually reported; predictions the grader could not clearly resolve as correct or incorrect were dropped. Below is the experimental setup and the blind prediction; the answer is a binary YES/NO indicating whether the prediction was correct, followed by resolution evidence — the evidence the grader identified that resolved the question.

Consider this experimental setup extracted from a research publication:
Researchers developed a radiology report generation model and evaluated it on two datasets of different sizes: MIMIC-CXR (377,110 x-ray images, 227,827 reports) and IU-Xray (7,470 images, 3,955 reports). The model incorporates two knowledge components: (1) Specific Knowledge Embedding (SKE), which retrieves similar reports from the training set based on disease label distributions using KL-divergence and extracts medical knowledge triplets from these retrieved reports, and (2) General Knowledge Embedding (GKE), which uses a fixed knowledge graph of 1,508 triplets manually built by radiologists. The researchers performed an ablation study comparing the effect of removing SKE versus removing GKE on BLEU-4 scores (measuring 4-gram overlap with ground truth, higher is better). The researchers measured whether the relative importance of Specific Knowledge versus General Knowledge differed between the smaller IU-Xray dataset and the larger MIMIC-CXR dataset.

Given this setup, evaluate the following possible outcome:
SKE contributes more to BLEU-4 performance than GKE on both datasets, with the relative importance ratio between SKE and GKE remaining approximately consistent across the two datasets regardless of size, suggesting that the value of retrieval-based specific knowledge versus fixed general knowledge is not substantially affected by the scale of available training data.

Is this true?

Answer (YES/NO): NO